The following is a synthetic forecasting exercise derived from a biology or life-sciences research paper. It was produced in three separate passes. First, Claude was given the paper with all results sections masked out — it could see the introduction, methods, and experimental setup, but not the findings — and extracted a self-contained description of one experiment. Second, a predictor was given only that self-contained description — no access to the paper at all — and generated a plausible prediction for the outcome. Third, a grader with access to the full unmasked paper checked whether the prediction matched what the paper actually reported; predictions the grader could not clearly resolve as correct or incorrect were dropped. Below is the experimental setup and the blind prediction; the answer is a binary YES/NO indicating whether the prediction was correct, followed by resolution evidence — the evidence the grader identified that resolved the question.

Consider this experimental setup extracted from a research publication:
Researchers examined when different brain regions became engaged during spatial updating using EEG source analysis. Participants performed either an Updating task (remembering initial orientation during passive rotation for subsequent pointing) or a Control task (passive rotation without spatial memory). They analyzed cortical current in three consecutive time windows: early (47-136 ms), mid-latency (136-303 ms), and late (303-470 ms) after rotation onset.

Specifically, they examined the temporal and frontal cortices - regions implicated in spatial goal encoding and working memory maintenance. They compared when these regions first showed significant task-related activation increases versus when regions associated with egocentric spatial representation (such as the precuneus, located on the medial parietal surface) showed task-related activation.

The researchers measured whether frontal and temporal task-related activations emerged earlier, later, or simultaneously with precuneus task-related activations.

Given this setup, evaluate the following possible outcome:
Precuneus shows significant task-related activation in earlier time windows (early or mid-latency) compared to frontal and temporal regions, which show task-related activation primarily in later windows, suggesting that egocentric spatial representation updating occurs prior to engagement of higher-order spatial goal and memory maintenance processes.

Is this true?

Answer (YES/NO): NO